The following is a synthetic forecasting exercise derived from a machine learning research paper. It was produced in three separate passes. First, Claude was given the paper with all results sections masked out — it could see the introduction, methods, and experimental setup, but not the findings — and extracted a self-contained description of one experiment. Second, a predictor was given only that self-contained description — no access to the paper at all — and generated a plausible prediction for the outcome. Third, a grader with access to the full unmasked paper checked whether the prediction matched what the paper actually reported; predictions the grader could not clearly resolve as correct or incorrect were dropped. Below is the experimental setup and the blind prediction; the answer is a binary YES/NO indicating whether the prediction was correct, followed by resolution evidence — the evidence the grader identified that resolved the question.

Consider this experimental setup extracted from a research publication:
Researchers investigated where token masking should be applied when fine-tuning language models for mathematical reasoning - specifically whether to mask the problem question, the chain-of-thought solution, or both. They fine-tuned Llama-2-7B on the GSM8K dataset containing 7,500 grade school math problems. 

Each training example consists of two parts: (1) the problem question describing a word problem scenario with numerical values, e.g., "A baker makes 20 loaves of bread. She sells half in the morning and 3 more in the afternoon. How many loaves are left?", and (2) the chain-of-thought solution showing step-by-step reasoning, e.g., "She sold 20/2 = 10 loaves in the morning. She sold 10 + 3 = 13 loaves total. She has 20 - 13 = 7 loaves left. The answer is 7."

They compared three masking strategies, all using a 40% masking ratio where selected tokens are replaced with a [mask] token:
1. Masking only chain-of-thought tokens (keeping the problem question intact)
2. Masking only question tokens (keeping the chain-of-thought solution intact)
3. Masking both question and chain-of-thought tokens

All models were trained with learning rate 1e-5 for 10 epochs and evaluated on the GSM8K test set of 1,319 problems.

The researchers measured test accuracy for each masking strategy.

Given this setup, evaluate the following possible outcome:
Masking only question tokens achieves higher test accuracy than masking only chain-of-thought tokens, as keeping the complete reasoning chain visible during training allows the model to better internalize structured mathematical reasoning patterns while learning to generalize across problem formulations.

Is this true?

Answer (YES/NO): NO